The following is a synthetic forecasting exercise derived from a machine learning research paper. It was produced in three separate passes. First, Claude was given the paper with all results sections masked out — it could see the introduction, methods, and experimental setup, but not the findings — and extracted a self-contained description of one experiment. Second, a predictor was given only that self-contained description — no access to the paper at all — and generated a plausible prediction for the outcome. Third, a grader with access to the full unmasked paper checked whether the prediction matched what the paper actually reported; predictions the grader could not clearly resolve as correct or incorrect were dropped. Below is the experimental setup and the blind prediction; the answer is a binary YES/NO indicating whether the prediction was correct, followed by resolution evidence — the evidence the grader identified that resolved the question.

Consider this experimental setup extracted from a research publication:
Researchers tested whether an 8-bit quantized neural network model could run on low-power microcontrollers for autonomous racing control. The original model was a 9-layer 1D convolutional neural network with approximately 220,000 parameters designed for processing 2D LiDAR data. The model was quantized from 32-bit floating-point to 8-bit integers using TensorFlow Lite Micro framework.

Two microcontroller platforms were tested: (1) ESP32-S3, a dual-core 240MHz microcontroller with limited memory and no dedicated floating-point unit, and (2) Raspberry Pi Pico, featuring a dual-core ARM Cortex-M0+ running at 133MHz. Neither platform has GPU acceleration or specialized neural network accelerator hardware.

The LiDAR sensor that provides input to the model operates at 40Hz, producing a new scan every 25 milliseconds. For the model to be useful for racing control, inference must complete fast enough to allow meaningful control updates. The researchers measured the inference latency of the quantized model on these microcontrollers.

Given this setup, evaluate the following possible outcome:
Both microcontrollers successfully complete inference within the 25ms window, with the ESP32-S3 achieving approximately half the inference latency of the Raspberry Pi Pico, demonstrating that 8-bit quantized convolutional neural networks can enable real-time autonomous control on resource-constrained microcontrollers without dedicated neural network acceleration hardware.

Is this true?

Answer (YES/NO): NO